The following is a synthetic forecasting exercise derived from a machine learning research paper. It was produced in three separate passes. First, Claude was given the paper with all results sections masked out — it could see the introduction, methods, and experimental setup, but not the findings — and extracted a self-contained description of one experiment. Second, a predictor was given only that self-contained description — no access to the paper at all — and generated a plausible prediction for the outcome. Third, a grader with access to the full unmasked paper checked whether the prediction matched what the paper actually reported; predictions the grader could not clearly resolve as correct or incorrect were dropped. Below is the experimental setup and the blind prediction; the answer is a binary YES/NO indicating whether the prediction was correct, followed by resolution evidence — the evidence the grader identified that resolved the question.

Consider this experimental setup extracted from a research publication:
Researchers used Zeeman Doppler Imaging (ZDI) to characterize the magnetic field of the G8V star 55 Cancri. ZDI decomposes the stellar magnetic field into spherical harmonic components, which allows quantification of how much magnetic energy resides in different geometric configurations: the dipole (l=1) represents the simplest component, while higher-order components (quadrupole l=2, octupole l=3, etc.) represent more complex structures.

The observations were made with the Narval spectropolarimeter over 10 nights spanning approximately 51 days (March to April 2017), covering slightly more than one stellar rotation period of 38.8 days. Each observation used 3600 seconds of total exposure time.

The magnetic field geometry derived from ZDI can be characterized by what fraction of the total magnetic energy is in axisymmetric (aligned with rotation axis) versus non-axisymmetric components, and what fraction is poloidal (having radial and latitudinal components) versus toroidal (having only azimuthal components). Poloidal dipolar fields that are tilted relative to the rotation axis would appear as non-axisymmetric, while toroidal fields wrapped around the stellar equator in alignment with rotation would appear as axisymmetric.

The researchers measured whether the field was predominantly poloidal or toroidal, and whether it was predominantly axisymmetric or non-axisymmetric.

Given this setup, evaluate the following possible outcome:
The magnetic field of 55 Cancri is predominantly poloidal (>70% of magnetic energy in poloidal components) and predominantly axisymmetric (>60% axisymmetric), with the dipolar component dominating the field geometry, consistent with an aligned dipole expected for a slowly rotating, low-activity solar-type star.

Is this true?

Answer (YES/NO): NO